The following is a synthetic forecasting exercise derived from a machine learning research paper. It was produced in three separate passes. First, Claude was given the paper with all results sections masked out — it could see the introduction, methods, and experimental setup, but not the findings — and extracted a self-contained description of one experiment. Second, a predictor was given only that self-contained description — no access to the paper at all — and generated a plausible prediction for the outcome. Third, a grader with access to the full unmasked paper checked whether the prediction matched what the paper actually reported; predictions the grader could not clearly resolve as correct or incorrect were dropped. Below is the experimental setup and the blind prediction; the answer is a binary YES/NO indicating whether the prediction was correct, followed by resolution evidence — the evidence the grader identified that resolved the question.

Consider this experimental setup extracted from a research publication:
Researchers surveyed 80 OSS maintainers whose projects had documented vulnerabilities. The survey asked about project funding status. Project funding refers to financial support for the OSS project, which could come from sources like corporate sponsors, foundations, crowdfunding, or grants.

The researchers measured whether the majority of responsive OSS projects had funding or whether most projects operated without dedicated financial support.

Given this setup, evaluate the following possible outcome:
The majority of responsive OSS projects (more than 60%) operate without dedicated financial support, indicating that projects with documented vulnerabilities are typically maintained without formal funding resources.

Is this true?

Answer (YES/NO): YES